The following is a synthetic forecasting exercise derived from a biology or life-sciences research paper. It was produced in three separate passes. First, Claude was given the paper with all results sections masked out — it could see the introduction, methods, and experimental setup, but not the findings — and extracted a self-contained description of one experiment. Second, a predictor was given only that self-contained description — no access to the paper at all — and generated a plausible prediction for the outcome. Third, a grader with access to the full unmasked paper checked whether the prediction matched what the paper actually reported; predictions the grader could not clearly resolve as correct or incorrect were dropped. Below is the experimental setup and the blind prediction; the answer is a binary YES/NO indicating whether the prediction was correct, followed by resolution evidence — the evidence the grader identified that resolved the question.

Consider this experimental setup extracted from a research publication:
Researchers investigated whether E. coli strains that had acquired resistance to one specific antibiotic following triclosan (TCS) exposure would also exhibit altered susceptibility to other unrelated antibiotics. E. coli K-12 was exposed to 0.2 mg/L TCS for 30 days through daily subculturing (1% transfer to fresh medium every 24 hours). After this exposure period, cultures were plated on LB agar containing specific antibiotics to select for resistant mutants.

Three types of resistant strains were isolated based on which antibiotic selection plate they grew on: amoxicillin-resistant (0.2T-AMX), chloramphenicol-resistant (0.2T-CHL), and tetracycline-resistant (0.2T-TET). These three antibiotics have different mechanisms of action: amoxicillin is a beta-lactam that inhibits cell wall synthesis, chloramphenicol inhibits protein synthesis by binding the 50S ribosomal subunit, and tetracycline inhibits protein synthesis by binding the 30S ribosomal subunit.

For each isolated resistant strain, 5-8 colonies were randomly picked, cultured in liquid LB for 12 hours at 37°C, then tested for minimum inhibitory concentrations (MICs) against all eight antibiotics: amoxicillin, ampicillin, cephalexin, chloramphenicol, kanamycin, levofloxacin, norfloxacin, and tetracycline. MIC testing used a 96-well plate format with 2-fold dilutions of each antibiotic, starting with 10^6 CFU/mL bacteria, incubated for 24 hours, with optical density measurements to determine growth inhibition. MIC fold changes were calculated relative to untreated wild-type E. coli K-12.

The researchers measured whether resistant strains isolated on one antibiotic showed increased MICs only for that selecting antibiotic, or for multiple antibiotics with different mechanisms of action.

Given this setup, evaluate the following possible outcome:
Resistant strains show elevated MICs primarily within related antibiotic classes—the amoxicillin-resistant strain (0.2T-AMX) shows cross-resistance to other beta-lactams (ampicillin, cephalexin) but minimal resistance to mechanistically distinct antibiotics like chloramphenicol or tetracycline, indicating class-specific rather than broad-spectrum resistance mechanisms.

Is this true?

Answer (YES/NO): NO